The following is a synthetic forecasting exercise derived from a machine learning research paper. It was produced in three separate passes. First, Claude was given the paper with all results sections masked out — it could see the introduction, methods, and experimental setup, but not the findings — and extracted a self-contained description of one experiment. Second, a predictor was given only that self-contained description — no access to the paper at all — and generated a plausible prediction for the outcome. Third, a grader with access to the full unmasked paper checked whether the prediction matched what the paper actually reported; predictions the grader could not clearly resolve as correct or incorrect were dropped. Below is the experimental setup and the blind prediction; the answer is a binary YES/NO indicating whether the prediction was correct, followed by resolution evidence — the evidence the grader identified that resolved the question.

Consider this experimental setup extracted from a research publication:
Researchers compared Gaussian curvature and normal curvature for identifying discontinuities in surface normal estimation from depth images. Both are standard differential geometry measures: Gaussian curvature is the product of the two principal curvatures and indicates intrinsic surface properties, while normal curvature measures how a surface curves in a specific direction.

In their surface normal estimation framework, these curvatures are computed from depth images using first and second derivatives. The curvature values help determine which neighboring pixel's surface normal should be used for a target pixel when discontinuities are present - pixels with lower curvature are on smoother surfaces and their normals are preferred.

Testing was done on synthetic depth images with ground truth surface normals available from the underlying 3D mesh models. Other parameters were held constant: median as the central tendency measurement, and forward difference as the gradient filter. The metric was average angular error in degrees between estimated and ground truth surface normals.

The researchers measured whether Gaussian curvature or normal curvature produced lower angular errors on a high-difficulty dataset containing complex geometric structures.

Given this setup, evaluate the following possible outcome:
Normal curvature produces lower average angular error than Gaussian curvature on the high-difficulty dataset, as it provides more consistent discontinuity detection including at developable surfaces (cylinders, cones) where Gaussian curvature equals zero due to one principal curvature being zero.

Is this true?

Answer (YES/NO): YES